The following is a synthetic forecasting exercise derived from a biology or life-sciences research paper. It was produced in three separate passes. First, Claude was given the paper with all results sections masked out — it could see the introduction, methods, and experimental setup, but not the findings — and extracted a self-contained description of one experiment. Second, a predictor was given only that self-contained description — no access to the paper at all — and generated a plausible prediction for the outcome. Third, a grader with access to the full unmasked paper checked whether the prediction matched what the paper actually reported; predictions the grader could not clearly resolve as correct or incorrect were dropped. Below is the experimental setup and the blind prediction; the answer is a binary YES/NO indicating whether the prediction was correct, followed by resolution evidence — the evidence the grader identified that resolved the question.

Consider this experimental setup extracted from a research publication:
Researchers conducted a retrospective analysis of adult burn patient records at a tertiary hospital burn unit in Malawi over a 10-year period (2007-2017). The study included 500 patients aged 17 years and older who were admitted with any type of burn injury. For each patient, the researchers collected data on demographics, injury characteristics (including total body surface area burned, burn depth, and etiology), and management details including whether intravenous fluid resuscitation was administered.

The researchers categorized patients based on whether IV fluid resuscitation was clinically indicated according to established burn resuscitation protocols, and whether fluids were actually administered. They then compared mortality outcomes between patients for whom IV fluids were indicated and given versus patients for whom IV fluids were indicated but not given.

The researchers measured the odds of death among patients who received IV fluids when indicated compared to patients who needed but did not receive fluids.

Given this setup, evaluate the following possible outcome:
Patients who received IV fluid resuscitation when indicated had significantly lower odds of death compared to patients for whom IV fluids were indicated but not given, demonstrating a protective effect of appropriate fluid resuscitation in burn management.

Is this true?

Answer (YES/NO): NO